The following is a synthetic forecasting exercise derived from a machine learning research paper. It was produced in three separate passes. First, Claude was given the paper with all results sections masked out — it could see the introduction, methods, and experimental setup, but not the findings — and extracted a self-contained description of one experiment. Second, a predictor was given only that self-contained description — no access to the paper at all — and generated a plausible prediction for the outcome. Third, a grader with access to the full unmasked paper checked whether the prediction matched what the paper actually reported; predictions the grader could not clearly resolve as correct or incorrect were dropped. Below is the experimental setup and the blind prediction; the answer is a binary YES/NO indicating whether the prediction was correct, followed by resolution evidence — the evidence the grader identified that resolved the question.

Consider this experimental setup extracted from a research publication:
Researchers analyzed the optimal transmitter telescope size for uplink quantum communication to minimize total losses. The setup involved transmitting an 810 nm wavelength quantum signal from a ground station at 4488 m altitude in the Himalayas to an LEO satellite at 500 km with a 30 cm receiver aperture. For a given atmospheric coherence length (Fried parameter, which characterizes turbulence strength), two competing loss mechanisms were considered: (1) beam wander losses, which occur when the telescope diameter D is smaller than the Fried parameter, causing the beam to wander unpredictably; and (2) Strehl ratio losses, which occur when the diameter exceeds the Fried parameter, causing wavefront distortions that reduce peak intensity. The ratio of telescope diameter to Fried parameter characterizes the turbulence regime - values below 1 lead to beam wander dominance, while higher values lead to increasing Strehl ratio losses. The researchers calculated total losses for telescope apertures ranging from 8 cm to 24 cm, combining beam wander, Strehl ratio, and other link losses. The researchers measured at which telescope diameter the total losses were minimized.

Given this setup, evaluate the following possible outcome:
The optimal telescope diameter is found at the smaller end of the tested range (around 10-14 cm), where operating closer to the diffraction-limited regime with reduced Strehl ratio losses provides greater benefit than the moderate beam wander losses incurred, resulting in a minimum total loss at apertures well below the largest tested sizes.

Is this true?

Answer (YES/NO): NO